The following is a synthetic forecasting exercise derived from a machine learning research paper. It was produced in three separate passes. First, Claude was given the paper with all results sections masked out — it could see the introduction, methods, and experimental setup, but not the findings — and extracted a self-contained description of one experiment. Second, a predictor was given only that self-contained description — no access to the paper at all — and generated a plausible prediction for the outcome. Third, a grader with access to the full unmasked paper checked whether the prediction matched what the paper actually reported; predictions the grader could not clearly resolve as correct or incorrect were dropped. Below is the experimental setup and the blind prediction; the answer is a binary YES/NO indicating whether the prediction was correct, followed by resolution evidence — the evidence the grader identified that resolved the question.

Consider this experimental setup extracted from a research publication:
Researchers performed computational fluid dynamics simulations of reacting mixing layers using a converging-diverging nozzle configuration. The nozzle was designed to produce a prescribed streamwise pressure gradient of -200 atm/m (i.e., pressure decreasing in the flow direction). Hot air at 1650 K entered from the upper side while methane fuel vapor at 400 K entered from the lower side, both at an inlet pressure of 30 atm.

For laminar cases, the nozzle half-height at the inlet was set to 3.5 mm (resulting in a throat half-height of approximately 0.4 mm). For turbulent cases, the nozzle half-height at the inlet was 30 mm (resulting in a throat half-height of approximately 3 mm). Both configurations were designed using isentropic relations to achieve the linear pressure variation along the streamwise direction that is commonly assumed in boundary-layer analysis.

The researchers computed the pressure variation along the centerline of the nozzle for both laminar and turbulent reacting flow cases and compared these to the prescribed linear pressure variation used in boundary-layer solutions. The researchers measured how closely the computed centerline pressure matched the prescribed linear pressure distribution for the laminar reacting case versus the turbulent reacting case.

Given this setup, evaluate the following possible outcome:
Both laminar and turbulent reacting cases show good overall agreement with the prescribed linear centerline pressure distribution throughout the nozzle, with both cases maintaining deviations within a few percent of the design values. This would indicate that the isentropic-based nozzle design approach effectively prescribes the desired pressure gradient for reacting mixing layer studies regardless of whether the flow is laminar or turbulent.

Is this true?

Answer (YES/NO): NO